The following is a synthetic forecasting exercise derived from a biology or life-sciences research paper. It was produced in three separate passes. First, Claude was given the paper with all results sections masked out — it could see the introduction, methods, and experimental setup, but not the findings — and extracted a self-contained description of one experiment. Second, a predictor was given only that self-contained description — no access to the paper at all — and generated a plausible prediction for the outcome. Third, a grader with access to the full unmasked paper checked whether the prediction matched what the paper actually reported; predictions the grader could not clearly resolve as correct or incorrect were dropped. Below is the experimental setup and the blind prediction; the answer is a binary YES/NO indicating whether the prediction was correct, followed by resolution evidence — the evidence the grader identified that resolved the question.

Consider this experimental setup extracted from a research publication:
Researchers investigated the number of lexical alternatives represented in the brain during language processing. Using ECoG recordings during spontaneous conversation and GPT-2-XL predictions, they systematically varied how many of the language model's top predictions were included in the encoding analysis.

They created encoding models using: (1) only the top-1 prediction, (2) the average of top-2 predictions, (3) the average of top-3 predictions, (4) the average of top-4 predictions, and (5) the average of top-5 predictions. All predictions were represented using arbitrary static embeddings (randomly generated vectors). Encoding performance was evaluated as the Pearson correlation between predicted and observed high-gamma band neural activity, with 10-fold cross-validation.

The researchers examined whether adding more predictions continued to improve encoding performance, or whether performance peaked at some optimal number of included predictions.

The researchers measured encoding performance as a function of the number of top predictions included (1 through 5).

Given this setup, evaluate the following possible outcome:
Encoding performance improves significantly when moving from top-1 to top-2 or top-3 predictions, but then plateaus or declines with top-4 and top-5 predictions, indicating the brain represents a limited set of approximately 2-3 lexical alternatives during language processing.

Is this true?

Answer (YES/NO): NO